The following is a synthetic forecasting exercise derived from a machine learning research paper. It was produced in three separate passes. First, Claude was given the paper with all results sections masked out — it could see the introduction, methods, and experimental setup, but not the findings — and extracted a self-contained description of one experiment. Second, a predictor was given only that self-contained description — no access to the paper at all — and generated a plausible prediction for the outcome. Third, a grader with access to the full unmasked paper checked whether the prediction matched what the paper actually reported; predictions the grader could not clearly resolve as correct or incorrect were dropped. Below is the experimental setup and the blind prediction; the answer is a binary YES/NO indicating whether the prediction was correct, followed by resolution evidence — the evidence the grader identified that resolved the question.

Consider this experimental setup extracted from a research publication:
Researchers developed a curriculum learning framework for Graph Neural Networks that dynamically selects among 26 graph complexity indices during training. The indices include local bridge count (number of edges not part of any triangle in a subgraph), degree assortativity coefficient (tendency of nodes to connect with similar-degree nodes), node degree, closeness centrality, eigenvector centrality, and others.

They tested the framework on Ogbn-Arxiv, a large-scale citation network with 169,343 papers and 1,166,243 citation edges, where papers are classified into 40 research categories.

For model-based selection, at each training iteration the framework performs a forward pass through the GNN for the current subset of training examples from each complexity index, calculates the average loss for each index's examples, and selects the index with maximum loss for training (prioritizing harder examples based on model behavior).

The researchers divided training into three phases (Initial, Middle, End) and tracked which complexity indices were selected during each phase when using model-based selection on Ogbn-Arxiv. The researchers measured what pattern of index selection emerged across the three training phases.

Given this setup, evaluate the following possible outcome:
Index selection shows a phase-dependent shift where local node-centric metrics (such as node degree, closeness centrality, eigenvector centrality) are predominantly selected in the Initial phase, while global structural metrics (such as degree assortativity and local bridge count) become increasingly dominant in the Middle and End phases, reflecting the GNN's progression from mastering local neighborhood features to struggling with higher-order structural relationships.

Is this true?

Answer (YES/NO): NO